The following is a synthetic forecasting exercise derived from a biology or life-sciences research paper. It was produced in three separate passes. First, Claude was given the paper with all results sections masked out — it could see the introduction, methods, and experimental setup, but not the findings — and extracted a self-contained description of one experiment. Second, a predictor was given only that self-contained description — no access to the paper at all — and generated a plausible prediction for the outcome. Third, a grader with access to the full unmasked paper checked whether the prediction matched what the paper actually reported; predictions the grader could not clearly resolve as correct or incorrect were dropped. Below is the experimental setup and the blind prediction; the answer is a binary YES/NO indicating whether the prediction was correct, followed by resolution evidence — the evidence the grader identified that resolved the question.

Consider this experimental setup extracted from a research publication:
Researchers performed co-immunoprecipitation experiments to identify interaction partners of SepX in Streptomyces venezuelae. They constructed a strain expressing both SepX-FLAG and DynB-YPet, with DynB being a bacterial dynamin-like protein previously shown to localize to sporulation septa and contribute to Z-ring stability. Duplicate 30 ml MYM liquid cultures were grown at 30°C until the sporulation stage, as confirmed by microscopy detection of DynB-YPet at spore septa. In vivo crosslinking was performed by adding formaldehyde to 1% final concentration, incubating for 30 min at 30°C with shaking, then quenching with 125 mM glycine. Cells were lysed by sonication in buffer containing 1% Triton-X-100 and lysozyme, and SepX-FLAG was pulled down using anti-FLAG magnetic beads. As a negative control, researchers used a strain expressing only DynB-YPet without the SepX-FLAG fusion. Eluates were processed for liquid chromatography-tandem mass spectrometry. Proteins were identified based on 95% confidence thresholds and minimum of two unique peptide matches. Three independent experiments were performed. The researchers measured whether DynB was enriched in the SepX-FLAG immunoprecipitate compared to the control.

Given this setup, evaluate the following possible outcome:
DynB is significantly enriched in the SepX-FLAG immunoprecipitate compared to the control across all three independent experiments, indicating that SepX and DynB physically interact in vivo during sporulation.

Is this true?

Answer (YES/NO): YES